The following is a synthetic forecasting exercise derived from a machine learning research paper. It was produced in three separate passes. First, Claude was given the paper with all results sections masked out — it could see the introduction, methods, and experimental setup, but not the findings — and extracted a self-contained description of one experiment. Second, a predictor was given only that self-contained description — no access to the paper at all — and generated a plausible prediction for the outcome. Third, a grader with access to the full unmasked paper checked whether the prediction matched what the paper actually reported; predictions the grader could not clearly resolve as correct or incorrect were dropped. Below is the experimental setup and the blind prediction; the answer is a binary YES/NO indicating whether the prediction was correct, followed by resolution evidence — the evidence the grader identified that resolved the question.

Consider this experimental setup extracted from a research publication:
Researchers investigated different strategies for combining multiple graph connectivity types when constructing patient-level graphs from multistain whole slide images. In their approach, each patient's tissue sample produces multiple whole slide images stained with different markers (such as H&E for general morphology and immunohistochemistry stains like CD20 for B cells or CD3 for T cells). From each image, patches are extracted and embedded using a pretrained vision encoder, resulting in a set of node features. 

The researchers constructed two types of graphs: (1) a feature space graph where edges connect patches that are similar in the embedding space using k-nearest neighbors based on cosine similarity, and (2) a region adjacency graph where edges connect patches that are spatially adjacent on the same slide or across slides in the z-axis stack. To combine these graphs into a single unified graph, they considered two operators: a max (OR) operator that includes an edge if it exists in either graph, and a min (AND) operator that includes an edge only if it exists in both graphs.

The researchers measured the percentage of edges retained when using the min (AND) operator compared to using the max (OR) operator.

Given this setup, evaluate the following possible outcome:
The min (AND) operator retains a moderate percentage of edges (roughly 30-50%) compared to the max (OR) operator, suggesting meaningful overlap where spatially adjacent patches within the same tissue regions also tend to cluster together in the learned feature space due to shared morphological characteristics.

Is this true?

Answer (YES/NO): NO